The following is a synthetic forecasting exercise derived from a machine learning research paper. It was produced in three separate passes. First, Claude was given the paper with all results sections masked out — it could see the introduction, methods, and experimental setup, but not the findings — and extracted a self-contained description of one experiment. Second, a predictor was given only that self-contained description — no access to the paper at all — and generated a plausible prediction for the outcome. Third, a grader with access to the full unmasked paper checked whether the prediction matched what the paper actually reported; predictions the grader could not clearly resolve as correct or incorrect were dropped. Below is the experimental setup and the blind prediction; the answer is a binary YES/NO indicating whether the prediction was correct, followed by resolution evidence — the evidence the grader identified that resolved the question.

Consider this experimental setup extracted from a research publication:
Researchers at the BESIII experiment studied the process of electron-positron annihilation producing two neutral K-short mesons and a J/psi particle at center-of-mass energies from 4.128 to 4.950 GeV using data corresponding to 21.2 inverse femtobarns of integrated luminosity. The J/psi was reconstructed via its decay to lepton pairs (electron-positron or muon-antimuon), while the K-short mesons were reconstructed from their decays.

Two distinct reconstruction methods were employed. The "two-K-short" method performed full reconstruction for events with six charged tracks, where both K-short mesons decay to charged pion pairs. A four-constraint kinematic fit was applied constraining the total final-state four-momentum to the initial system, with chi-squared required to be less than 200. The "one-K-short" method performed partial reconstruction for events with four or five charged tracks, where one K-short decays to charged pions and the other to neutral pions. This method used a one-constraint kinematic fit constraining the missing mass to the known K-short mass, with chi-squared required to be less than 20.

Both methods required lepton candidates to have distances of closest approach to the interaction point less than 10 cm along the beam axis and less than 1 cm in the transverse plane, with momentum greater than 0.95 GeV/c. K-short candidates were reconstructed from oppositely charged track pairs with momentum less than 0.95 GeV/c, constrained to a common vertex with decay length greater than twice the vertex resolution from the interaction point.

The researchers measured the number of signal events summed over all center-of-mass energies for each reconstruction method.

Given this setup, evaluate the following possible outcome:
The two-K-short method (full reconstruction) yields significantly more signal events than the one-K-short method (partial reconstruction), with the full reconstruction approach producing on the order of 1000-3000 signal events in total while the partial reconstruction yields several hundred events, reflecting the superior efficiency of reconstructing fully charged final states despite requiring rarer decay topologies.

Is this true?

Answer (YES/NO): NO